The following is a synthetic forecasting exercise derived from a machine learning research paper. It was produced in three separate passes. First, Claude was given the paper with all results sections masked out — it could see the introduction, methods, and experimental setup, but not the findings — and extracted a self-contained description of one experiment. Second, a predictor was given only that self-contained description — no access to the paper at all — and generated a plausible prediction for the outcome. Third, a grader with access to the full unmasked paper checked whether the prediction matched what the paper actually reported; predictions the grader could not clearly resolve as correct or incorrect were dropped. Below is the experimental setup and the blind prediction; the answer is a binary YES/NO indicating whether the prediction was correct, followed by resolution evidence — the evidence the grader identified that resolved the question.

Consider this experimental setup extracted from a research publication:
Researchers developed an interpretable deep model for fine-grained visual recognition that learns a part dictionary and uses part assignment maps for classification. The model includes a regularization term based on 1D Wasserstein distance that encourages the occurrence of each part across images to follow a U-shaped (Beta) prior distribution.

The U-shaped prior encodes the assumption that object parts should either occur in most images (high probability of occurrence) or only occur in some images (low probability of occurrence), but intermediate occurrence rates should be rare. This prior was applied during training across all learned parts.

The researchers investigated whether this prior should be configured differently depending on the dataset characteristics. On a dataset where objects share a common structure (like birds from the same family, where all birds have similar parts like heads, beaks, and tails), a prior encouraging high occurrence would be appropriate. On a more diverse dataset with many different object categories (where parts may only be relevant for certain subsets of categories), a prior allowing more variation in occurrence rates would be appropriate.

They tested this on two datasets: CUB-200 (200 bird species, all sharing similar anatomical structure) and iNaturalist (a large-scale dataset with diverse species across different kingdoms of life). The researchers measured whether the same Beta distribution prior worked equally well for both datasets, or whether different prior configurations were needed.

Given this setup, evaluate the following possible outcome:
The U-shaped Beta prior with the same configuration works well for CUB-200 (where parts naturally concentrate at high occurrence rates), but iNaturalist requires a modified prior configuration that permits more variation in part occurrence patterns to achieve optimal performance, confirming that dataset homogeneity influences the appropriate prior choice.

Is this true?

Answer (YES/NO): YES